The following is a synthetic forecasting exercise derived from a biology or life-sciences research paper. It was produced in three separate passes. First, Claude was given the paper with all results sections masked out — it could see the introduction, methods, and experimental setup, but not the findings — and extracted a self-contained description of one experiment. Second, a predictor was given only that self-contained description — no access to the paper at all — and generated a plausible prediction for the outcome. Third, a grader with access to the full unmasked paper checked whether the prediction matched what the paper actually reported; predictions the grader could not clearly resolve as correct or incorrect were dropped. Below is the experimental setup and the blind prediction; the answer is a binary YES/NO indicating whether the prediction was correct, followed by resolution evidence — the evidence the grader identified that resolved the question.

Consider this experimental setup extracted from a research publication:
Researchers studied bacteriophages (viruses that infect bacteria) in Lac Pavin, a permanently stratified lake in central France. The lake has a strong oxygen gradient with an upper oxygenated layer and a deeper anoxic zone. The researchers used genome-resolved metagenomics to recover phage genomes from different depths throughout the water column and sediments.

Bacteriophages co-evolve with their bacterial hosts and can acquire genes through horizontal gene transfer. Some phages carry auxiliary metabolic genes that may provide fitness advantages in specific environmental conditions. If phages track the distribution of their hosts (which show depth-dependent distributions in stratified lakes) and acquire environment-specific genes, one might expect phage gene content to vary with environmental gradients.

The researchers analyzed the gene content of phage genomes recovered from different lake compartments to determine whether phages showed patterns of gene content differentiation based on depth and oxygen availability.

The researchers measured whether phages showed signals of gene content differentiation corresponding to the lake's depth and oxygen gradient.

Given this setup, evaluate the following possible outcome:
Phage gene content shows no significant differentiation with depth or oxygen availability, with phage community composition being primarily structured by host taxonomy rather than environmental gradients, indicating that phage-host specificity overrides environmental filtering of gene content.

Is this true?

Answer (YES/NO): YES